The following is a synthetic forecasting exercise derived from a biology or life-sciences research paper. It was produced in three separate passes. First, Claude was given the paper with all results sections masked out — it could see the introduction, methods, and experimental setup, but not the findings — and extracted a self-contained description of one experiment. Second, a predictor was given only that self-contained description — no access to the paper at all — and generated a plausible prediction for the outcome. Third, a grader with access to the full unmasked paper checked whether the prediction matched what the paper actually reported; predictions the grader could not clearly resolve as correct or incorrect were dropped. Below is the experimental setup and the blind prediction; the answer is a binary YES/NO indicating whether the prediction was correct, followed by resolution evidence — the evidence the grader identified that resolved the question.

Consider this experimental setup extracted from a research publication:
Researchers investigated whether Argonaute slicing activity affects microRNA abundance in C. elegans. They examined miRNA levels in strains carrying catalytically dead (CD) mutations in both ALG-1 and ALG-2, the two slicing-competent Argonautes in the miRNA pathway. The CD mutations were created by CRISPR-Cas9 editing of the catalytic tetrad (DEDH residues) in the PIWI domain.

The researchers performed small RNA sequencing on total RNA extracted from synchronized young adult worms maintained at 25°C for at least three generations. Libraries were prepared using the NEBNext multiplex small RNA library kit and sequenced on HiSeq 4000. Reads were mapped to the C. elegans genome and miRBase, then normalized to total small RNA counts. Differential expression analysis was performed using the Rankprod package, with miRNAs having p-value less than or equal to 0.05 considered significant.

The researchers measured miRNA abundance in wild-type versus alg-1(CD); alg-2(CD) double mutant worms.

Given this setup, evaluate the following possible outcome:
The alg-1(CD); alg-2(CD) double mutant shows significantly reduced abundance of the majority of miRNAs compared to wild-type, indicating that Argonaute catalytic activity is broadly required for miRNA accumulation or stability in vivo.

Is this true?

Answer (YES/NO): NO